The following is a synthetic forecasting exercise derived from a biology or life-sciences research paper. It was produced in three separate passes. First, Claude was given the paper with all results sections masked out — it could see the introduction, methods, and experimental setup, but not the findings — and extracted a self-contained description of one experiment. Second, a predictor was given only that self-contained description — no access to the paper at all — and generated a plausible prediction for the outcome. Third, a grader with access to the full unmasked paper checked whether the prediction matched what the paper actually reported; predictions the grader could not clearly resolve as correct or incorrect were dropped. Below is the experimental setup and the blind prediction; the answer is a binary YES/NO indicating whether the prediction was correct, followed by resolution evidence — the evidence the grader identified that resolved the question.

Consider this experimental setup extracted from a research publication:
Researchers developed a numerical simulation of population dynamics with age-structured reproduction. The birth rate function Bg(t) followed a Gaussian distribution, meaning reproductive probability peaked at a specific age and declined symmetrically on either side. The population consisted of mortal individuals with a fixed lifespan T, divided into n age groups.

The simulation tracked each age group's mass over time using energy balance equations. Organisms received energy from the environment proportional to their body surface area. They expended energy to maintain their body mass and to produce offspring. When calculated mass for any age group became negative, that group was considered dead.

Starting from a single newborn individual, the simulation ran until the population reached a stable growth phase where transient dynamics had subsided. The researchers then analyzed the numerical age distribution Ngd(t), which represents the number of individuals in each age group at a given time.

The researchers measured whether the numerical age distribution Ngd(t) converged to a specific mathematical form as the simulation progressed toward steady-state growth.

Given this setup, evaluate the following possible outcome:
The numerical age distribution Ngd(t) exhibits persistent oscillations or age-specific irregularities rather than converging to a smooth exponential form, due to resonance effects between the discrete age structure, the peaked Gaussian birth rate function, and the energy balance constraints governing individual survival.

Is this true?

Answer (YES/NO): NO